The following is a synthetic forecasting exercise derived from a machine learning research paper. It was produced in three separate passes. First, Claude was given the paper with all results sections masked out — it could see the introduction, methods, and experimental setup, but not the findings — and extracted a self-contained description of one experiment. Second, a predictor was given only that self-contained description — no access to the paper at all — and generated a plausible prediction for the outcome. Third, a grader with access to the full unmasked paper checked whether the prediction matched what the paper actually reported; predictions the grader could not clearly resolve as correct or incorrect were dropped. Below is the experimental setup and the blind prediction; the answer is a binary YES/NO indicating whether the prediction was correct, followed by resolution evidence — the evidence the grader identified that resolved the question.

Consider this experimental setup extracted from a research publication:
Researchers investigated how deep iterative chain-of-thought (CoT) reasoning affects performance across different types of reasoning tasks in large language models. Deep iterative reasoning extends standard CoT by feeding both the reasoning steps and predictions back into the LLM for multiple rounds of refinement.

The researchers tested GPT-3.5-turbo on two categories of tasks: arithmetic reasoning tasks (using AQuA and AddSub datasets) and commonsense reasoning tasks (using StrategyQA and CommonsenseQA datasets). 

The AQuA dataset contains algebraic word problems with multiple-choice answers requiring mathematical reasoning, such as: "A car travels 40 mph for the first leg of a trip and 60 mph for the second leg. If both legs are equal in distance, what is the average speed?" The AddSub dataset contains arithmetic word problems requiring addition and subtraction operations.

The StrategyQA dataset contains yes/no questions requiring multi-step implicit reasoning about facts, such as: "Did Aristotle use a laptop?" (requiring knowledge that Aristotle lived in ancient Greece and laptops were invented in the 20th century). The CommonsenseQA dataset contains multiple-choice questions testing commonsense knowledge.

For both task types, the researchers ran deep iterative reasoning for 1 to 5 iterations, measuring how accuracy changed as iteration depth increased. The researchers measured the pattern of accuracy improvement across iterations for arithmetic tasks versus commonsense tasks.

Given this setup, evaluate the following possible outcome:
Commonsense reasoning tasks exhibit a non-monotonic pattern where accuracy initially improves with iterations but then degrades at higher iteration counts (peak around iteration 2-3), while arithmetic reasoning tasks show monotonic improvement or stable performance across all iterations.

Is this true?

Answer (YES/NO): NO